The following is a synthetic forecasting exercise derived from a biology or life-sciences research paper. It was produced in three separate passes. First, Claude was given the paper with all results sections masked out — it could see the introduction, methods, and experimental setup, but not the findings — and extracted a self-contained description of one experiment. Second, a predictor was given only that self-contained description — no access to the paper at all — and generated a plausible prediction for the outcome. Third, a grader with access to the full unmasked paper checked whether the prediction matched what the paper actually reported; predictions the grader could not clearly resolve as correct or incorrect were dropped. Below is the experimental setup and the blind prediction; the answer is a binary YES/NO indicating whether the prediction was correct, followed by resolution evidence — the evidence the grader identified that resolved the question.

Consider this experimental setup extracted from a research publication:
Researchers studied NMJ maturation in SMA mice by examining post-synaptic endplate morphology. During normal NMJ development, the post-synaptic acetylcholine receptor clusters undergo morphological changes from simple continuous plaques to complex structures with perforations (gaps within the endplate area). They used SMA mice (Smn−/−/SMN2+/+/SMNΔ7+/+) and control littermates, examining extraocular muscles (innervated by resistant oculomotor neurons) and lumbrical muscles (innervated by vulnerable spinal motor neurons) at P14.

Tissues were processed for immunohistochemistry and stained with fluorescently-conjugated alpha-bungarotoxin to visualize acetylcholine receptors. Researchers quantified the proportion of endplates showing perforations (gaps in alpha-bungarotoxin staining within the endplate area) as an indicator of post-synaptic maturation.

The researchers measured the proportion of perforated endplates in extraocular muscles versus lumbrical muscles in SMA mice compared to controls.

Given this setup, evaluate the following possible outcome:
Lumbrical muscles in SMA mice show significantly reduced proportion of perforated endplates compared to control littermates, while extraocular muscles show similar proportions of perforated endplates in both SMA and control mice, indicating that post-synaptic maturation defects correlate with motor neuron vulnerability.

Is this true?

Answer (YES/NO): NO